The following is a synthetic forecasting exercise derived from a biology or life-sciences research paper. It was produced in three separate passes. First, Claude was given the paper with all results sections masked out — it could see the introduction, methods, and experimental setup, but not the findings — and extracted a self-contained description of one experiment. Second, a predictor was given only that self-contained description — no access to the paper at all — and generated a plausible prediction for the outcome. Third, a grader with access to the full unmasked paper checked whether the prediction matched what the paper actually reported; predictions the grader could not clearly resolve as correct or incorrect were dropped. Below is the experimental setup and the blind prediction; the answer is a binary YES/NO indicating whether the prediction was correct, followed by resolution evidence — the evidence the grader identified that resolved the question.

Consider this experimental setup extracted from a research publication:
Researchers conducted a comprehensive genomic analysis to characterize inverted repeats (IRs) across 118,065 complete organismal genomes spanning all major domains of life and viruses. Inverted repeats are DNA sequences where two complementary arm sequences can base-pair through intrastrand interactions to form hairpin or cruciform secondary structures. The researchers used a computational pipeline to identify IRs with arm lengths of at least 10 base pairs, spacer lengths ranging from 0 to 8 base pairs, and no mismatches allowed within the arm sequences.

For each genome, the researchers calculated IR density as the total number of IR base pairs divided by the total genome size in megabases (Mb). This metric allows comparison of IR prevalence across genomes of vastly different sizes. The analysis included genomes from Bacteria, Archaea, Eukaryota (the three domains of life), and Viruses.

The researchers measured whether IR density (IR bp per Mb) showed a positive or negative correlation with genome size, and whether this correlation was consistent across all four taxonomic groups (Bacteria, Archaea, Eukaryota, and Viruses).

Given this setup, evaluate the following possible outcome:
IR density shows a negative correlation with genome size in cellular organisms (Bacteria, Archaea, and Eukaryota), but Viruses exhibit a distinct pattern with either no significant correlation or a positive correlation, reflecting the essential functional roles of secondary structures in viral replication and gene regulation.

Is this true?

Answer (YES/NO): NO